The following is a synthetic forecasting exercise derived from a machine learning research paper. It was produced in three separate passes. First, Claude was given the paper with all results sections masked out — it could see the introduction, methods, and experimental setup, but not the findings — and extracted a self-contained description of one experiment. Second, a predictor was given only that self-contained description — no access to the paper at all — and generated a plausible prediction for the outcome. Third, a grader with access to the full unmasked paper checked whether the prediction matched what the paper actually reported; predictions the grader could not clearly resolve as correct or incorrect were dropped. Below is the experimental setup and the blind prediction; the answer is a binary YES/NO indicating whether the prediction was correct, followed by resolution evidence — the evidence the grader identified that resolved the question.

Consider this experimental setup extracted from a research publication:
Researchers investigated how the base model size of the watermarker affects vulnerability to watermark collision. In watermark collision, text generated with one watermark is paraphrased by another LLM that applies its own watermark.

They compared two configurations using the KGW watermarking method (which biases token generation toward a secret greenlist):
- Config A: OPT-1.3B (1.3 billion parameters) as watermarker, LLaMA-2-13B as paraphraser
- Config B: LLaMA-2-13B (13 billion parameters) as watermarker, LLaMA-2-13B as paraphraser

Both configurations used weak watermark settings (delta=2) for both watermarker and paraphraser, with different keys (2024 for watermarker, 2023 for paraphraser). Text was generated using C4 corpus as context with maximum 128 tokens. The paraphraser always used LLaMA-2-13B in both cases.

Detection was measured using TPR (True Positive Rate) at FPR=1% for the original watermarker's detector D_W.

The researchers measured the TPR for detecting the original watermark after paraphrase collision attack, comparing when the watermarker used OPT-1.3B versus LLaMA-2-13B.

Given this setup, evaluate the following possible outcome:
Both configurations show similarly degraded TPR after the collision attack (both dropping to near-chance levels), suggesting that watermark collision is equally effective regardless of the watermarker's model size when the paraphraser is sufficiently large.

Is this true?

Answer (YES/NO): NO